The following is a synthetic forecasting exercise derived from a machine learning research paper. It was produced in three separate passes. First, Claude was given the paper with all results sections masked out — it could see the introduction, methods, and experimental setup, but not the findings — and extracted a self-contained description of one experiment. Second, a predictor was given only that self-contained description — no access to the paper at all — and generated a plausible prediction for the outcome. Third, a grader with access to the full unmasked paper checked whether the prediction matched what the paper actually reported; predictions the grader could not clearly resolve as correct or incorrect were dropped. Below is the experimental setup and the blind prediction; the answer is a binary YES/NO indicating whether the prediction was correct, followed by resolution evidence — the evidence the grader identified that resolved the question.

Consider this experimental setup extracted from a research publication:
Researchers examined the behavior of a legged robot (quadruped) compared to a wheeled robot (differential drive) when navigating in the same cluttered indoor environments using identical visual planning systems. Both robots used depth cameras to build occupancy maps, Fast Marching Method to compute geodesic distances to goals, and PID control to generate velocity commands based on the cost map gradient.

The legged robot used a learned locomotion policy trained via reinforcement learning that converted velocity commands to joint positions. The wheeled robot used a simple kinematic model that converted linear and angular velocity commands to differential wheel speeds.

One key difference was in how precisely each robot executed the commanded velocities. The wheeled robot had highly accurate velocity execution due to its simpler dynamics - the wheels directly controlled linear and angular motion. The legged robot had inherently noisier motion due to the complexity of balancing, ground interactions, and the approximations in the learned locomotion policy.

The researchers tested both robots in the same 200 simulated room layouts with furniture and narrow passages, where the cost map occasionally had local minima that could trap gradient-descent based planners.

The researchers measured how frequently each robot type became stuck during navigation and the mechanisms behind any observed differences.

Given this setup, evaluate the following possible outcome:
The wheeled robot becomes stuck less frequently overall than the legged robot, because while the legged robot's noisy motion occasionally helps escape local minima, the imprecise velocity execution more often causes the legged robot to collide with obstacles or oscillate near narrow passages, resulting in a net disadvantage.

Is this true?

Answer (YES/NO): NO